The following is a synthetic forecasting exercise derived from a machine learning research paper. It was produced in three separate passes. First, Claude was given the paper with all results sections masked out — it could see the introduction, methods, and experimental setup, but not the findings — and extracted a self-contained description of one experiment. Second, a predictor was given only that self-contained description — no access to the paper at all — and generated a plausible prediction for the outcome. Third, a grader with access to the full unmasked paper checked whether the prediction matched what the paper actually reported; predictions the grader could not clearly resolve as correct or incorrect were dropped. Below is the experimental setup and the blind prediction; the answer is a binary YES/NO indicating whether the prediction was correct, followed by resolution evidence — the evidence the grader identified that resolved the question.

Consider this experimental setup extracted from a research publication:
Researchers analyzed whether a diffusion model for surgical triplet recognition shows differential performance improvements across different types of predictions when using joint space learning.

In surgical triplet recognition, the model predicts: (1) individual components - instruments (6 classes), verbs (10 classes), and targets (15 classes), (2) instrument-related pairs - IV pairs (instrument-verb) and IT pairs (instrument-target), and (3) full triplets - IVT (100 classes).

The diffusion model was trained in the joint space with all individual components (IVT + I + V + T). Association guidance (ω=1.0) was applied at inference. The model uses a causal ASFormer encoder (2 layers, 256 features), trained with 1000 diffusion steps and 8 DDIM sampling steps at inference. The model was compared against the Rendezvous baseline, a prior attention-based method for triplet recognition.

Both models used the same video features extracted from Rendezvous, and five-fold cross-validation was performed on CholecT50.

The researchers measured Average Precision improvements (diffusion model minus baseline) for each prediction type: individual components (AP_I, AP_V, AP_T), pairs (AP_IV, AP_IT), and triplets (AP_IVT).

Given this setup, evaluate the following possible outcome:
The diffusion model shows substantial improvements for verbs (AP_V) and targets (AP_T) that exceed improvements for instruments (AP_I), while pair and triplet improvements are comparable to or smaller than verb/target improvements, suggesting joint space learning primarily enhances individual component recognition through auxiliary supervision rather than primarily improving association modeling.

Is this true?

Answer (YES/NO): NO